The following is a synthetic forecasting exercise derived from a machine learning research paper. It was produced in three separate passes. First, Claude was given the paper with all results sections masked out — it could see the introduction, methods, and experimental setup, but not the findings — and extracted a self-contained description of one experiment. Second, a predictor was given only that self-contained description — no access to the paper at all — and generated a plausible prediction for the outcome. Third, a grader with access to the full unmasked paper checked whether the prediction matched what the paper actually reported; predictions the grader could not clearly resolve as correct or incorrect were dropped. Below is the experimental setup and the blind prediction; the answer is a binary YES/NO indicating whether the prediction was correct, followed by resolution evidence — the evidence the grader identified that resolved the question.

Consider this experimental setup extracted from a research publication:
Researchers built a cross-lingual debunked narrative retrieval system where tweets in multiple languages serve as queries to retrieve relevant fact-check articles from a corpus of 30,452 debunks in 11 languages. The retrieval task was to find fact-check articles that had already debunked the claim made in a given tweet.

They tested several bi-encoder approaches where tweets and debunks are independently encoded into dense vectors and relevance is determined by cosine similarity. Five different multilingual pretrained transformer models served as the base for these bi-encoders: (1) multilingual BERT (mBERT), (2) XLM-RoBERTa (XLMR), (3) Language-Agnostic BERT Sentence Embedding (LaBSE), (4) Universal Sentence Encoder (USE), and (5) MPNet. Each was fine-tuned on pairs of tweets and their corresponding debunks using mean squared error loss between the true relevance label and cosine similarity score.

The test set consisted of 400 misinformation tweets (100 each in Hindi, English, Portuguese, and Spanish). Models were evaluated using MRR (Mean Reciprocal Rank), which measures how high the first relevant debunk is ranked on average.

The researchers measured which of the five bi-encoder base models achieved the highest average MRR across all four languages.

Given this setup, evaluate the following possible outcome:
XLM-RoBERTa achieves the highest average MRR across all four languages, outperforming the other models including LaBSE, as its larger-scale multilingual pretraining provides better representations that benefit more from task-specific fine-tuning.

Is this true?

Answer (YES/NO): NO